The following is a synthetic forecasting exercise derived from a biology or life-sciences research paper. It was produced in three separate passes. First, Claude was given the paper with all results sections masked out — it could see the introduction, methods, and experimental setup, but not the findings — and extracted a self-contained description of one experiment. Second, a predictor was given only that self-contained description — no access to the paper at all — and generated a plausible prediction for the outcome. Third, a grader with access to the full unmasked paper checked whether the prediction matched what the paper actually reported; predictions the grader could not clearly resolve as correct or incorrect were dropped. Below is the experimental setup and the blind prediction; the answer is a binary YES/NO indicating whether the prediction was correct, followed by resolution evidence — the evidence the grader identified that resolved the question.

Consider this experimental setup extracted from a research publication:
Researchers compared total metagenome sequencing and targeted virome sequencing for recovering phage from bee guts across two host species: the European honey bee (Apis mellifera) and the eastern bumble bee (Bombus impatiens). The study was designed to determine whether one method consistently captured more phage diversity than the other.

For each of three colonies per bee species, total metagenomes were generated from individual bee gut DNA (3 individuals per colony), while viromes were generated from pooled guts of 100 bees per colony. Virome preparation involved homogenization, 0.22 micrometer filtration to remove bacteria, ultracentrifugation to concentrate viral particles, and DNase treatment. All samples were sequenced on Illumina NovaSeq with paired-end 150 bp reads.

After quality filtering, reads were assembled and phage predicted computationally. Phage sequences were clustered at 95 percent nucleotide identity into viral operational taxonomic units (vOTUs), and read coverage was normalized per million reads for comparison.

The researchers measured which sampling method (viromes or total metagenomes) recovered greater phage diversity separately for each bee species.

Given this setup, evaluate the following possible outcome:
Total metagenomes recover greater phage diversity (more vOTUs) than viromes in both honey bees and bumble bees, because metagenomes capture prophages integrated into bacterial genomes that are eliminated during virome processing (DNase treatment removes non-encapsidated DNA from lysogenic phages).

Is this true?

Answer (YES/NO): NO